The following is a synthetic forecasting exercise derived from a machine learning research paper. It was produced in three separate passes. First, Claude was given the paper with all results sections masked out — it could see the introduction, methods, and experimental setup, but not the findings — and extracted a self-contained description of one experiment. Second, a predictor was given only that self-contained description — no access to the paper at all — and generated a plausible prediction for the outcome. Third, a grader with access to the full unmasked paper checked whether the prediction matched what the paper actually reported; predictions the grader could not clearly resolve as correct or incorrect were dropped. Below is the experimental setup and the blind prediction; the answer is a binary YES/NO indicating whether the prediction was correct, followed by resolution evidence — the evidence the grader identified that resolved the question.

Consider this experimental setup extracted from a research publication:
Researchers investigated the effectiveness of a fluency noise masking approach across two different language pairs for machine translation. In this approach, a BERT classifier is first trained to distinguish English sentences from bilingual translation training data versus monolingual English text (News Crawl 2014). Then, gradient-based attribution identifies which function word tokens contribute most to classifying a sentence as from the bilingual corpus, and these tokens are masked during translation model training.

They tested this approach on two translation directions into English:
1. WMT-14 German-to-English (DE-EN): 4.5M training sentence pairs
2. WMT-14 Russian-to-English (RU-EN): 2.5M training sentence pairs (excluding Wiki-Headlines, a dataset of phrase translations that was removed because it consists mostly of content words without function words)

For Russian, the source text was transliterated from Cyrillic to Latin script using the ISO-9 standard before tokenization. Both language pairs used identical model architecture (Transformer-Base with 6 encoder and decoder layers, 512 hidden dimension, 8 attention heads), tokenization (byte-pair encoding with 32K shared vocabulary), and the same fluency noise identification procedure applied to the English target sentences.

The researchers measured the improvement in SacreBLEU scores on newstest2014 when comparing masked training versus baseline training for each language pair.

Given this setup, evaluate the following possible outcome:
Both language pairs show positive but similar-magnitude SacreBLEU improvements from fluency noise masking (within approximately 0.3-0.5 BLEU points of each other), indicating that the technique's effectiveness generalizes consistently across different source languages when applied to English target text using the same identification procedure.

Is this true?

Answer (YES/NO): NO